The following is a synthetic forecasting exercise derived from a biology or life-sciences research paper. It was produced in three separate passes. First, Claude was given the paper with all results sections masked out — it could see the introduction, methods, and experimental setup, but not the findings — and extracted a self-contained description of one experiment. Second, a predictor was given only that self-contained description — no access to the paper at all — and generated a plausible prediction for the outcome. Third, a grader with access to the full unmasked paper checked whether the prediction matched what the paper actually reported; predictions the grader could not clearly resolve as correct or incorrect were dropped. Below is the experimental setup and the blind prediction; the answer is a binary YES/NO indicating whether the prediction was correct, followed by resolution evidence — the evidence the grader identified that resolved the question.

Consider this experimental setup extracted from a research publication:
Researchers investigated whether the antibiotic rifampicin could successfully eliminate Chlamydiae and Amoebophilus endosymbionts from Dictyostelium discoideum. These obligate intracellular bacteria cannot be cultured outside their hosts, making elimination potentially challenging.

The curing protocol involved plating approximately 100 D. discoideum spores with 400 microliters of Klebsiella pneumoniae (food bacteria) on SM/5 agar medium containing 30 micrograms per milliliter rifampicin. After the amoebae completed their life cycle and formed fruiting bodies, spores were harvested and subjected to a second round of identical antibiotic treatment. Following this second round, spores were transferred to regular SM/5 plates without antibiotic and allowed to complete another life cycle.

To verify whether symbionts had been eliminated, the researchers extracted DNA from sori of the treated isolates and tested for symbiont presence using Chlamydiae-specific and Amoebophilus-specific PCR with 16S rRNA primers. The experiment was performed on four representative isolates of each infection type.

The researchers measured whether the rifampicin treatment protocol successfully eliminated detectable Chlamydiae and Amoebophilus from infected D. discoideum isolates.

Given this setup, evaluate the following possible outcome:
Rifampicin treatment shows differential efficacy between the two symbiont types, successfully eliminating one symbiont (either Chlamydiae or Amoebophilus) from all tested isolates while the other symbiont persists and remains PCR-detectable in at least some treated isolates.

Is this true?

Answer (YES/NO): NO